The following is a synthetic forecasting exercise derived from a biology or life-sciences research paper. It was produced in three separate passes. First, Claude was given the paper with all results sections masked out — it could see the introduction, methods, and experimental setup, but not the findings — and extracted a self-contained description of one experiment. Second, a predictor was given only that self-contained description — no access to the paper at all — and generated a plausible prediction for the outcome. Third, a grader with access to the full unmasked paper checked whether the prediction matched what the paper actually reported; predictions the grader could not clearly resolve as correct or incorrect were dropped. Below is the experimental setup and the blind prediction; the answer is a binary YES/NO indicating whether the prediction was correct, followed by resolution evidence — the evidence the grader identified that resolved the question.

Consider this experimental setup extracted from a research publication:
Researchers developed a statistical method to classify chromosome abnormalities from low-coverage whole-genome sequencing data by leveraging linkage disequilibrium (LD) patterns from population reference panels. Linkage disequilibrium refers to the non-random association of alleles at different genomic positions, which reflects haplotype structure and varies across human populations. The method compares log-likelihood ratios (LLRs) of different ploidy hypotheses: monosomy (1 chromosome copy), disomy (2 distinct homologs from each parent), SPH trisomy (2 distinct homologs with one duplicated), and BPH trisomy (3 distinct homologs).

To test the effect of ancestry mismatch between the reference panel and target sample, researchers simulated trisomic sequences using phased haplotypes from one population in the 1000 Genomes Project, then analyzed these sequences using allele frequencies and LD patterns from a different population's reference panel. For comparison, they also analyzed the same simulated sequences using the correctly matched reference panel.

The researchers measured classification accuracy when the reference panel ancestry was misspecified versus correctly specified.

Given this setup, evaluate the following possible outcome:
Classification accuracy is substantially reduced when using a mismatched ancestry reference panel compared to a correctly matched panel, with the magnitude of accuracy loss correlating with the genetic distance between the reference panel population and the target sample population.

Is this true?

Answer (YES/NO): NO